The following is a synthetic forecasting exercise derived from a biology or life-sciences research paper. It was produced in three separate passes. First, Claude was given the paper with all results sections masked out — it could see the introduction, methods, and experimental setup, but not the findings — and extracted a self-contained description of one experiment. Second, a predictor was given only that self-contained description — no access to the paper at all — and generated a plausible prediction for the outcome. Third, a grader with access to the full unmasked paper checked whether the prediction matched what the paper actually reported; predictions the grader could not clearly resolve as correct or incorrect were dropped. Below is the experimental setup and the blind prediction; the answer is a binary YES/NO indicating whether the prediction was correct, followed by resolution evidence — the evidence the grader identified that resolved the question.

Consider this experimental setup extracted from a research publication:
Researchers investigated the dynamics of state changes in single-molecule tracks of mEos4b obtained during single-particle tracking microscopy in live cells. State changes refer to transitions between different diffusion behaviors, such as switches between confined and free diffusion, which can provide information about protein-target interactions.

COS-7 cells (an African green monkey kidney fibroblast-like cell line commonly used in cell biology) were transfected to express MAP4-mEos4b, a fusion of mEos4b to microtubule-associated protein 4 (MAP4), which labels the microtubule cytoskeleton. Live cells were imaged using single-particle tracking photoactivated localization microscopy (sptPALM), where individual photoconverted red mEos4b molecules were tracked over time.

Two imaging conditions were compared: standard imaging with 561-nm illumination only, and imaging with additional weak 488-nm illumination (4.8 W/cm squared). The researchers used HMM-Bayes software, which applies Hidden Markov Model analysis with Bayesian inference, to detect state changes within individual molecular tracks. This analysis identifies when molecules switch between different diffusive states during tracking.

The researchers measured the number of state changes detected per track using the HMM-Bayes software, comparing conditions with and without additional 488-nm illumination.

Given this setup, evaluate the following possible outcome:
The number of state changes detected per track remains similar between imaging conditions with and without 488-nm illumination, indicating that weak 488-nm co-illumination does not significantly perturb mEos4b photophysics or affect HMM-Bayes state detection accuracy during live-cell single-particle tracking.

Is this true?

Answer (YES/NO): NO